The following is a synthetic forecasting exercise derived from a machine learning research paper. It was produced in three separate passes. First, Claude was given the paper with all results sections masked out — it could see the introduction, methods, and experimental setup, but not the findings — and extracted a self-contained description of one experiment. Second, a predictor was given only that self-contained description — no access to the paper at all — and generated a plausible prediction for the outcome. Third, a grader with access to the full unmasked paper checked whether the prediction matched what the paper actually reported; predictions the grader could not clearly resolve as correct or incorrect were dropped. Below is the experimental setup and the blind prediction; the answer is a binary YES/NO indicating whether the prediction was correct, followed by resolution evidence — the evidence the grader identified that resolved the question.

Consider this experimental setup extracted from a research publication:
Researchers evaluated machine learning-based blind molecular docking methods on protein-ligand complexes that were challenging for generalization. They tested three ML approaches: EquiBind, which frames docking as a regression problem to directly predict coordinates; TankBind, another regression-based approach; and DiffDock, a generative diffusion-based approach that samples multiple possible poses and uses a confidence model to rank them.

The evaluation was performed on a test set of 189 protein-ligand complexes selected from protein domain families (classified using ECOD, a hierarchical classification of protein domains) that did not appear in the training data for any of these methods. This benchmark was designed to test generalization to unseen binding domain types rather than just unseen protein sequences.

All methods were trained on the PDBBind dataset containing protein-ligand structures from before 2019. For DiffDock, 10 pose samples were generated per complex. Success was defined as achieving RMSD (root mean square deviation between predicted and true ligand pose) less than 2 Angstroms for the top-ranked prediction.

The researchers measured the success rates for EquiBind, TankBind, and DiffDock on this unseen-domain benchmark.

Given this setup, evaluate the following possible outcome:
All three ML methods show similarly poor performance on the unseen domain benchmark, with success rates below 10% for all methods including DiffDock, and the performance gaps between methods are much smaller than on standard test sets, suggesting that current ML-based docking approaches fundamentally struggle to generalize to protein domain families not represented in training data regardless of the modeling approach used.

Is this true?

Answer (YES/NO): NO